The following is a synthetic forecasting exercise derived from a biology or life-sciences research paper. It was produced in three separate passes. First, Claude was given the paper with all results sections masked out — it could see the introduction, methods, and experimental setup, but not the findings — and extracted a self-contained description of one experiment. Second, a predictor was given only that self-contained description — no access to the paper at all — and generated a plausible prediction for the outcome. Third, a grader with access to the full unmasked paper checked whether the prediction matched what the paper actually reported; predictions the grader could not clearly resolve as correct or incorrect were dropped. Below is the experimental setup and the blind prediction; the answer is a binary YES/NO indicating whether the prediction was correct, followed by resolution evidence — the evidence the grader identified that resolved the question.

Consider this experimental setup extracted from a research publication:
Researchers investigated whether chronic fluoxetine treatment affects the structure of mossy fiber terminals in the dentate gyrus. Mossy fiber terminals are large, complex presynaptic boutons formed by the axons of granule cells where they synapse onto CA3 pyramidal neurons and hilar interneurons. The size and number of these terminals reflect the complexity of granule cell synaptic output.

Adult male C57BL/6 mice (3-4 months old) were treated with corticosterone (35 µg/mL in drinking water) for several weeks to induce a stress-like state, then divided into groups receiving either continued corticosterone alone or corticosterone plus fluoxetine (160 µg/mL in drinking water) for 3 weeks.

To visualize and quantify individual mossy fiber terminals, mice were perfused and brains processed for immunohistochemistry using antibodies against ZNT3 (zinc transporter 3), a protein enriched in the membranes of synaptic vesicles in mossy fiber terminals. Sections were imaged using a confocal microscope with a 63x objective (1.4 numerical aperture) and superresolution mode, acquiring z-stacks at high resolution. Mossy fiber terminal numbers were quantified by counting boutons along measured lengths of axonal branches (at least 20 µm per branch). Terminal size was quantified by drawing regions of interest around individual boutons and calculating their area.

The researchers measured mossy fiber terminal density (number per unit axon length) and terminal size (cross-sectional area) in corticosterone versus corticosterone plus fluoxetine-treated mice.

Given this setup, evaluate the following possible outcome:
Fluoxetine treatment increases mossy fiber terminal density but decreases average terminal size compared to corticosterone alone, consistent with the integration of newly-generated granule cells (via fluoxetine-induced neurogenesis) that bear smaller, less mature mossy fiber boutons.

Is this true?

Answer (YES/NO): NO